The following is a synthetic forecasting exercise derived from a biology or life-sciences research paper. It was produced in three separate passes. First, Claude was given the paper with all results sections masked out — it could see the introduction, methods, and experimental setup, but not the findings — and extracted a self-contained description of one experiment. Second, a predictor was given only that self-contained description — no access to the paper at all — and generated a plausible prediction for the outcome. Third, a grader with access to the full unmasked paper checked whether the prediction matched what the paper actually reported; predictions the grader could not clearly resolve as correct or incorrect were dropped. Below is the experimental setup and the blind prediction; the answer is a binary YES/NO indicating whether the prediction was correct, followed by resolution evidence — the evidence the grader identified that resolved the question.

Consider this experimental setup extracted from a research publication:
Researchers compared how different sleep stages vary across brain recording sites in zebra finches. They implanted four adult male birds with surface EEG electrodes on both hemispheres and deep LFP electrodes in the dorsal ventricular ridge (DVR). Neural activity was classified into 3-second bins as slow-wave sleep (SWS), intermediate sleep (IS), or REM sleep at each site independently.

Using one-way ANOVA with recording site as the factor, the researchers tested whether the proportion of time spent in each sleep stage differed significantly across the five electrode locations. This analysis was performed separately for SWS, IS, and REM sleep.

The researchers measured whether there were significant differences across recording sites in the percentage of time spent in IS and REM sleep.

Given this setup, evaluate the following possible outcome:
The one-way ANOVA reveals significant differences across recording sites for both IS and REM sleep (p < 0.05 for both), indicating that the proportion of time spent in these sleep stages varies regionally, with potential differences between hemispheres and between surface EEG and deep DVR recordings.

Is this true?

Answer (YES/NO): NO